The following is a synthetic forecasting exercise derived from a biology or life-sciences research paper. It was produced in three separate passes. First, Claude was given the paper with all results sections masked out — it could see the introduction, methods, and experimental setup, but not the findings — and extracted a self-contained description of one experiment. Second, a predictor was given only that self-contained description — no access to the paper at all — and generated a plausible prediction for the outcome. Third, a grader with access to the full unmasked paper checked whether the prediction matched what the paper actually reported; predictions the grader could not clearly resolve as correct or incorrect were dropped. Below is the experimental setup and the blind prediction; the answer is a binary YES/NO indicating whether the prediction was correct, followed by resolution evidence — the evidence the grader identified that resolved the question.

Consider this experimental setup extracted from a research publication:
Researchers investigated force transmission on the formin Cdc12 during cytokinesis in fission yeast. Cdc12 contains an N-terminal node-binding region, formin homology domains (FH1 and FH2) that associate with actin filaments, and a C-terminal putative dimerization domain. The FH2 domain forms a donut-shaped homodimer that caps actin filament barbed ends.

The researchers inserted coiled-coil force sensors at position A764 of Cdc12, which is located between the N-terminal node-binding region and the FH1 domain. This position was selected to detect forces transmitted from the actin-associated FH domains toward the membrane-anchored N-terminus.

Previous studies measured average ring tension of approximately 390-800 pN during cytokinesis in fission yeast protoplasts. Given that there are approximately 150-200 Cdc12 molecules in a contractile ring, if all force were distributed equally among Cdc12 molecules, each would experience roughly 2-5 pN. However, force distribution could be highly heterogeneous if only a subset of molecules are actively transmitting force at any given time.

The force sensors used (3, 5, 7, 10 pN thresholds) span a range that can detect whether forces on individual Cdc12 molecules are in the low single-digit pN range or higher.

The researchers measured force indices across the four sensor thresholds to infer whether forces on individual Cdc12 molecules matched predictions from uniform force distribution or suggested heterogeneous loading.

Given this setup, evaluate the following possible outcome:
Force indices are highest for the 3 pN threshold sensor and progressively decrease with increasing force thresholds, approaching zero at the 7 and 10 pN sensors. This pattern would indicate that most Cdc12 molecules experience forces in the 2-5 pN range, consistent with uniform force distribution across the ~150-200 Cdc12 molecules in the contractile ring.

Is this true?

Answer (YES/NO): NO